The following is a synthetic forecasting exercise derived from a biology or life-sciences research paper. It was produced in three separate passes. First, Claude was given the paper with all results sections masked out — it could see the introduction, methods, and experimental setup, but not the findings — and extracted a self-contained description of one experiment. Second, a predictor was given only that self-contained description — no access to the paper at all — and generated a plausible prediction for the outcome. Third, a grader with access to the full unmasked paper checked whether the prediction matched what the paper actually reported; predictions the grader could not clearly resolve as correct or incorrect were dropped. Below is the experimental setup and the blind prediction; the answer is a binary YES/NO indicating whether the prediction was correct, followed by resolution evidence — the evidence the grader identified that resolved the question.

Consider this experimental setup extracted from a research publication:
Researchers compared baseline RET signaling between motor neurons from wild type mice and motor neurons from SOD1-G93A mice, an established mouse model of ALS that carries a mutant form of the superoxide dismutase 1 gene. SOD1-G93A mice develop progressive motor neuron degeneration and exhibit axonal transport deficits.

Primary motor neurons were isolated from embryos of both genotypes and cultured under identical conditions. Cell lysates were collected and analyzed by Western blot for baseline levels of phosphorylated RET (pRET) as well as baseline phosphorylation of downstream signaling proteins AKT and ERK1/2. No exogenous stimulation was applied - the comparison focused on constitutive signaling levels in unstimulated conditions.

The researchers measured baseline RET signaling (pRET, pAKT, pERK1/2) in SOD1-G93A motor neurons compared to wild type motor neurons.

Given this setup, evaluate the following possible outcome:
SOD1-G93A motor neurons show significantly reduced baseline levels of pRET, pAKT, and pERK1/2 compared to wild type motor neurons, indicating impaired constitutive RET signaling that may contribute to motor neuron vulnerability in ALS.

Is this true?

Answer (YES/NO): NO